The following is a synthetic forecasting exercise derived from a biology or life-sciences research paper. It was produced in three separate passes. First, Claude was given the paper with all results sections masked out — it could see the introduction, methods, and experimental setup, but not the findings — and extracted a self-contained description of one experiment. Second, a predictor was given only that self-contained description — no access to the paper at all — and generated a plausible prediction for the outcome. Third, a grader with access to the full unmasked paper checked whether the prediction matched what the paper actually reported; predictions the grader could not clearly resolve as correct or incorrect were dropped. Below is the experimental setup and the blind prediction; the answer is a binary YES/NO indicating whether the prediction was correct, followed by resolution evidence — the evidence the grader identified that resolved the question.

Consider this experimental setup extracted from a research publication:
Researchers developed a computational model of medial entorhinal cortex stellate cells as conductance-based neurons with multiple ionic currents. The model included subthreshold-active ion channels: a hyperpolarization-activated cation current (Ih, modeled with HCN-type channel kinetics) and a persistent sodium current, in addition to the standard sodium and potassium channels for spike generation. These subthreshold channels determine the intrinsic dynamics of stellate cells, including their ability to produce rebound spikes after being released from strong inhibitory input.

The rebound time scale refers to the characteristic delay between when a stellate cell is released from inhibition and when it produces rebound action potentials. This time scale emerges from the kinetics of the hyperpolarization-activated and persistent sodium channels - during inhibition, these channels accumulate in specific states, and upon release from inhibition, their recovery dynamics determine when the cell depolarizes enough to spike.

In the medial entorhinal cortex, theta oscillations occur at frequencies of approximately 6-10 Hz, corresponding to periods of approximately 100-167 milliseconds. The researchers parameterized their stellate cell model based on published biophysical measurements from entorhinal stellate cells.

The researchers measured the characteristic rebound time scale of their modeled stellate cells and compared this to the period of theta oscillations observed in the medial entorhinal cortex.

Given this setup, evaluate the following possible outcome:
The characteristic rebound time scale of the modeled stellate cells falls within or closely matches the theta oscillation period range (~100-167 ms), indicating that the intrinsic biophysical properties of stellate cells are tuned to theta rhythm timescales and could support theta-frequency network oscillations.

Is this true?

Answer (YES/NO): YES